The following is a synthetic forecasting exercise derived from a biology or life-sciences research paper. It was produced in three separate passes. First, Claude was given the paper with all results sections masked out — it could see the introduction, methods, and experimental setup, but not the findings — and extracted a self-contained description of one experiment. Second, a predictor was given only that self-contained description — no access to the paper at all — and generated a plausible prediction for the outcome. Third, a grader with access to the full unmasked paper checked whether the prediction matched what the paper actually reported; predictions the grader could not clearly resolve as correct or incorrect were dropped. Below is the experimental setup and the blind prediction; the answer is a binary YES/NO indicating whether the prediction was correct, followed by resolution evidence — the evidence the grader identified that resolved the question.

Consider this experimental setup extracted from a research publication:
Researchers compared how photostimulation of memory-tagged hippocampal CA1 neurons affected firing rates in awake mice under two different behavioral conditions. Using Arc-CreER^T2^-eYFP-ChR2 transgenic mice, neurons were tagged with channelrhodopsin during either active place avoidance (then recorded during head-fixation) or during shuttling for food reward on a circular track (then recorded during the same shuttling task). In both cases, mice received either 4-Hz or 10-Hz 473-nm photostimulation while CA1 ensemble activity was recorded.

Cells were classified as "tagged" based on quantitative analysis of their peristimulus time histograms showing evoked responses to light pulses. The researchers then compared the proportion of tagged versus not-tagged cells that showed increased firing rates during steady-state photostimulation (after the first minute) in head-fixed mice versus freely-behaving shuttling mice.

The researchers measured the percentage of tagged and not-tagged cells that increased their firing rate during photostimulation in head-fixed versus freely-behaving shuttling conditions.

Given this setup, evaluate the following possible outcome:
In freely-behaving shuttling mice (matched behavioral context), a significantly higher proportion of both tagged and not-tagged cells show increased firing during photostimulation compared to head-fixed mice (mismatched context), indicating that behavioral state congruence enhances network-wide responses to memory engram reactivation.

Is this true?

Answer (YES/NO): NO